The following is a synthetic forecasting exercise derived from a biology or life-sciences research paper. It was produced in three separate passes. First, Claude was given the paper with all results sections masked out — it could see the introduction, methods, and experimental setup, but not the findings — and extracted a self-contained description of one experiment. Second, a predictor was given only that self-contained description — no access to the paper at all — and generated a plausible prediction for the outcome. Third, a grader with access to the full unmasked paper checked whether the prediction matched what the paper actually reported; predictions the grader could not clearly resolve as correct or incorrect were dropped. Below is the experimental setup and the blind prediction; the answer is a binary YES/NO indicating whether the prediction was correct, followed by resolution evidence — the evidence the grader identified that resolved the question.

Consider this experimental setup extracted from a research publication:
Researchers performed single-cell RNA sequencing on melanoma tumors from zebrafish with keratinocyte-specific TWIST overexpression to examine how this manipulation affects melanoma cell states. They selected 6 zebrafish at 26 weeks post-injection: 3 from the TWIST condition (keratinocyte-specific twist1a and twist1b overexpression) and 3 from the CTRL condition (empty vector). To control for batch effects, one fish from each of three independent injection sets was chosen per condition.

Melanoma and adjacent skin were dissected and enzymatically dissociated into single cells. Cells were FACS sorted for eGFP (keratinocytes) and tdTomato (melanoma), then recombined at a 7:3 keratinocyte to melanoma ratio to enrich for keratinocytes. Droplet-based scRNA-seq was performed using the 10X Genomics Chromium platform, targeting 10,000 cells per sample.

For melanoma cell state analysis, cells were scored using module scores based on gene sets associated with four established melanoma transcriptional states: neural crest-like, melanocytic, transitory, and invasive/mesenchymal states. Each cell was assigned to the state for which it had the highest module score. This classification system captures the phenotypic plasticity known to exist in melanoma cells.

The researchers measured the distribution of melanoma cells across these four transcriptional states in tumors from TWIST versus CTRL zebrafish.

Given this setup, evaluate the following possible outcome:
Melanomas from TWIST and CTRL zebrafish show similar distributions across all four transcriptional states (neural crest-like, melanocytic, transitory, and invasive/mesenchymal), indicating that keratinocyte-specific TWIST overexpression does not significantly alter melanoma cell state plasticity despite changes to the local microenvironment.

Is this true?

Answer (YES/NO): NO